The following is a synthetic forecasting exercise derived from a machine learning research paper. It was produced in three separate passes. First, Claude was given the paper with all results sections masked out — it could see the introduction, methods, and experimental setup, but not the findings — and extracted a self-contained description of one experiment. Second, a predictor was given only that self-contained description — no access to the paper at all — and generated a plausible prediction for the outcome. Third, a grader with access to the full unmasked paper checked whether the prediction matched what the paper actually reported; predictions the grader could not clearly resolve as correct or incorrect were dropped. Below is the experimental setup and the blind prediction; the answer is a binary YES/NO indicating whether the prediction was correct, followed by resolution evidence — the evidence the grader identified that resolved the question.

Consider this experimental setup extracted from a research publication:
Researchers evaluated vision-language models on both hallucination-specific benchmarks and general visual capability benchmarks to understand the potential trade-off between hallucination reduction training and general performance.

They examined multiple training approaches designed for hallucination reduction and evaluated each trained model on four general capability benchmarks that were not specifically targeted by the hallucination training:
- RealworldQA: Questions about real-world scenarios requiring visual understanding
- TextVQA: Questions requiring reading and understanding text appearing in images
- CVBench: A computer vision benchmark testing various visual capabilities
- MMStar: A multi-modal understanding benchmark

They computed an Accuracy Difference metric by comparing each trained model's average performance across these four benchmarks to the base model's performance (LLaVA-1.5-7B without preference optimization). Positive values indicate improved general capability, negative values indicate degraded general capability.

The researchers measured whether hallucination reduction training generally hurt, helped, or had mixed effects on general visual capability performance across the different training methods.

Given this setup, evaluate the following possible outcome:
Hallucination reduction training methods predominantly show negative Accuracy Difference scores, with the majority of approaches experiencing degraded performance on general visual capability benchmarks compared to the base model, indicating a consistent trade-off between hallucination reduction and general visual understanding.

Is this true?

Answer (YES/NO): NO